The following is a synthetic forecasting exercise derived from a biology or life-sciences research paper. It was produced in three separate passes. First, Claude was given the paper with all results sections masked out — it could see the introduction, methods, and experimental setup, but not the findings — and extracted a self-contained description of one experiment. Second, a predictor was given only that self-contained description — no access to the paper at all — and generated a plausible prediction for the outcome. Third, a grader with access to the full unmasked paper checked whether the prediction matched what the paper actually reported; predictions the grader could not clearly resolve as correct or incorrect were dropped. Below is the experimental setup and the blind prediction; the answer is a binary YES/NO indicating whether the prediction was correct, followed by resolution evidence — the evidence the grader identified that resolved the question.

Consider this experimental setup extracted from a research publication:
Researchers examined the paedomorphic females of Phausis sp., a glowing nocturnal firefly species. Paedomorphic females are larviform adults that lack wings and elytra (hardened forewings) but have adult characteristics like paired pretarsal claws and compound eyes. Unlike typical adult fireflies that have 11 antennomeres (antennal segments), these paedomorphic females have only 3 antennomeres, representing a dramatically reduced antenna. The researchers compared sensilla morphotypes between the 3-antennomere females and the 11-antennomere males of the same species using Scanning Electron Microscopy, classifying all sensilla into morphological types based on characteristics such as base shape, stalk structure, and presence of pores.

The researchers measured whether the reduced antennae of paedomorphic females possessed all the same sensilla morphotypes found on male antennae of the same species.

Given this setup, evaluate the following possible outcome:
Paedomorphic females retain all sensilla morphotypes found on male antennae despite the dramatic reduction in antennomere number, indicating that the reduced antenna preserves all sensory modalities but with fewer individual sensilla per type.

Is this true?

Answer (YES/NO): YES